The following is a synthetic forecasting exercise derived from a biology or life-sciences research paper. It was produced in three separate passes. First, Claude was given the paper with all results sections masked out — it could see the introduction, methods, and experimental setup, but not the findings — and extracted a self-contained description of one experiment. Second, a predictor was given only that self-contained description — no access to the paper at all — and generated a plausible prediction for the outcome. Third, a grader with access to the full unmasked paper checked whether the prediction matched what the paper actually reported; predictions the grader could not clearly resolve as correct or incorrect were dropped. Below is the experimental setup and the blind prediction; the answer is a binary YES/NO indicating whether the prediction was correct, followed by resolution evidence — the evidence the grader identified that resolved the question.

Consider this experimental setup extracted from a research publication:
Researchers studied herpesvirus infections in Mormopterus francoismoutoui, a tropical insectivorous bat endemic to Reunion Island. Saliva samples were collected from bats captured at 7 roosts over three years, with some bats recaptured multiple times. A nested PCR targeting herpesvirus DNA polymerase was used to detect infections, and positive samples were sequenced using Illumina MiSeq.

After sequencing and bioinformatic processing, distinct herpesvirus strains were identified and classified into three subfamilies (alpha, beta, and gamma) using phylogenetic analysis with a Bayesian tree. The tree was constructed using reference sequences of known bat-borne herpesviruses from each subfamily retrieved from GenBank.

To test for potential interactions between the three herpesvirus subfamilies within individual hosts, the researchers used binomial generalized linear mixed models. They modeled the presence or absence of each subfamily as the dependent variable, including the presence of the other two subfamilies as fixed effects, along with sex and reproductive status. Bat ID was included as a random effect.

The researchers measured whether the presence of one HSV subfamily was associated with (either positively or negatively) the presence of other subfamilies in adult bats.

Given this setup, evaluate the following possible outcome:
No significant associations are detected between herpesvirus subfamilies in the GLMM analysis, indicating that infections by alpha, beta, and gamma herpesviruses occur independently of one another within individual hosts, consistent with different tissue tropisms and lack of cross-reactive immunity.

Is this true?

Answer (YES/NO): NO